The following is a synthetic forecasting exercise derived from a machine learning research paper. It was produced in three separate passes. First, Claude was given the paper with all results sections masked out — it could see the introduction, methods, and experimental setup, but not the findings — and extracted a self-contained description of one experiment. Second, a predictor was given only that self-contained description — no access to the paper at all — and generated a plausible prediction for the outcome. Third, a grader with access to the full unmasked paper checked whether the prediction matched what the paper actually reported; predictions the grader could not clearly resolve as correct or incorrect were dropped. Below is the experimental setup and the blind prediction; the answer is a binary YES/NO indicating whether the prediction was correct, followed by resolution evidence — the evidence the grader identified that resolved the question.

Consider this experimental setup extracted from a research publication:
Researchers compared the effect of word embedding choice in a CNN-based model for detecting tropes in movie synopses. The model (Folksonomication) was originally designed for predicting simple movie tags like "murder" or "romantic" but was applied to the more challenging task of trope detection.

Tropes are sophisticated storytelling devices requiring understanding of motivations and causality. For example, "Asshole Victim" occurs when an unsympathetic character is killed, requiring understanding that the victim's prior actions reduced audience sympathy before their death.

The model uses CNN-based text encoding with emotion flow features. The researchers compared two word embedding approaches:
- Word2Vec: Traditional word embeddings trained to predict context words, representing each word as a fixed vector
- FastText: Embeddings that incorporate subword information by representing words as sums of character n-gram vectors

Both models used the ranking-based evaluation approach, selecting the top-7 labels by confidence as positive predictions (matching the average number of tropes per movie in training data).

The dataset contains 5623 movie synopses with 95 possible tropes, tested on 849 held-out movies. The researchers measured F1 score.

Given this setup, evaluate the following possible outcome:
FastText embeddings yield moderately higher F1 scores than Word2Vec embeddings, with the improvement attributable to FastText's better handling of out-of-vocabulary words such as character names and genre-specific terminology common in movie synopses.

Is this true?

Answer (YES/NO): NO